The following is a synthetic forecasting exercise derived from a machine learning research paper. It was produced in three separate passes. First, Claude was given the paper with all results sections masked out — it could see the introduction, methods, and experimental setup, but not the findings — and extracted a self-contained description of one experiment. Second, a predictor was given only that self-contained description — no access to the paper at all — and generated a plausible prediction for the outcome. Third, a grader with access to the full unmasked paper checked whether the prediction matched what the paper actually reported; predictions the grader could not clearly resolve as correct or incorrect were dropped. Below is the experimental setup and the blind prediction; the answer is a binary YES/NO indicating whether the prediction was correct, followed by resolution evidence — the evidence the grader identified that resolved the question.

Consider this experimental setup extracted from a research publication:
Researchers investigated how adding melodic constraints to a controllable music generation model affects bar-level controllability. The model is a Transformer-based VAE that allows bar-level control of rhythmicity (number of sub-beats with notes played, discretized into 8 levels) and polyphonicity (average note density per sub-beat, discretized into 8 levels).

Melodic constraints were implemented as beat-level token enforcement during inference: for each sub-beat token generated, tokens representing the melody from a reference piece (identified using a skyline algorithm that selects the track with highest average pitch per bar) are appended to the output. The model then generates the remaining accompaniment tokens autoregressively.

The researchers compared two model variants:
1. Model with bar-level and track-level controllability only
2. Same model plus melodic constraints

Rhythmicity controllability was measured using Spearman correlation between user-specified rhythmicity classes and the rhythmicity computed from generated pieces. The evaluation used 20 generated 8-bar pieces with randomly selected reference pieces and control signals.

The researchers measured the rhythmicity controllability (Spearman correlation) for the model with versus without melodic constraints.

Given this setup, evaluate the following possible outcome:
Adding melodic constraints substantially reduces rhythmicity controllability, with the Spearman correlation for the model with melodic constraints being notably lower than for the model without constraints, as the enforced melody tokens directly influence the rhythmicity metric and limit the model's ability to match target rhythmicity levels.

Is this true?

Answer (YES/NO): NO